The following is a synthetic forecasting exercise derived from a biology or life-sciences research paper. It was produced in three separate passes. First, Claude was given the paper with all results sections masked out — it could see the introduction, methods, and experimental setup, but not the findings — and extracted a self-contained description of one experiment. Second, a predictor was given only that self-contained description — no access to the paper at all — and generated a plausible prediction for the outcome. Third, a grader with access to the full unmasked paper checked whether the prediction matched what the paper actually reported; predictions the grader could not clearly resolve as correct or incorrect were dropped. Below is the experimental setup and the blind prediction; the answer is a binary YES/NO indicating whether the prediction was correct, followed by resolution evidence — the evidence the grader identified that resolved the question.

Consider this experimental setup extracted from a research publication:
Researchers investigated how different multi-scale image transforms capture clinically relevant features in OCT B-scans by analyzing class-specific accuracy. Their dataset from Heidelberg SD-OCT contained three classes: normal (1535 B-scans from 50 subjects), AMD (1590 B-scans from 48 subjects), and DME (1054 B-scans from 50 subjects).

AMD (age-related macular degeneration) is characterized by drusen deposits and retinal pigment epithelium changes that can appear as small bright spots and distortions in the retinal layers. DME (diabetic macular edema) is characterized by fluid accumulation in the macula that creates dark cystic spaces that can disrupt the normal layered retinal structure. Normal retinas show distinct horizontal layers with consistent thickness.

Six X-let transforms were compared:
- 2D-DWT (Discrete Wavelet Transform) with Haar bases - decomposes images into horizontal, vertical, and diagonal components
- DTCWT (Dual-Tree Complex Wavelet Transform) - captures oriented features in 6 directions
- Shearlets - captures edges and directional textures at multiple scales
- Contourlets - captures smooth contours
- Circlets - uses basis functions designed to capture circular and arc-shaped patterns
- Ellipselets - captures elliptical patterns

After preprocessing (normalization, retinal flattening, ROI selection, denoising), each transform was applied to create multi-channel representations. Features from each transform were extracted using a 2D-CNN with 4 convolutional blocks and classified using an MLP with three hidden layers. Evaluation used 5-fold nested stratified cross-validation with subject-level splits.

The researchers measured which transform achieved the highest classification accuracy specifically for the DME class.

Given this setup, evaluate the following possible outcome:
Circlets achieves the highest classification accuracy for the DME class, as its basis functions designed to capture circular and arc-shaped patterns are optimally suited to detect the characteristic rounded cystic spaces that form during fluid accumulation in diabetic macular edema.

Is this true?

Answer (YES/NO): YES